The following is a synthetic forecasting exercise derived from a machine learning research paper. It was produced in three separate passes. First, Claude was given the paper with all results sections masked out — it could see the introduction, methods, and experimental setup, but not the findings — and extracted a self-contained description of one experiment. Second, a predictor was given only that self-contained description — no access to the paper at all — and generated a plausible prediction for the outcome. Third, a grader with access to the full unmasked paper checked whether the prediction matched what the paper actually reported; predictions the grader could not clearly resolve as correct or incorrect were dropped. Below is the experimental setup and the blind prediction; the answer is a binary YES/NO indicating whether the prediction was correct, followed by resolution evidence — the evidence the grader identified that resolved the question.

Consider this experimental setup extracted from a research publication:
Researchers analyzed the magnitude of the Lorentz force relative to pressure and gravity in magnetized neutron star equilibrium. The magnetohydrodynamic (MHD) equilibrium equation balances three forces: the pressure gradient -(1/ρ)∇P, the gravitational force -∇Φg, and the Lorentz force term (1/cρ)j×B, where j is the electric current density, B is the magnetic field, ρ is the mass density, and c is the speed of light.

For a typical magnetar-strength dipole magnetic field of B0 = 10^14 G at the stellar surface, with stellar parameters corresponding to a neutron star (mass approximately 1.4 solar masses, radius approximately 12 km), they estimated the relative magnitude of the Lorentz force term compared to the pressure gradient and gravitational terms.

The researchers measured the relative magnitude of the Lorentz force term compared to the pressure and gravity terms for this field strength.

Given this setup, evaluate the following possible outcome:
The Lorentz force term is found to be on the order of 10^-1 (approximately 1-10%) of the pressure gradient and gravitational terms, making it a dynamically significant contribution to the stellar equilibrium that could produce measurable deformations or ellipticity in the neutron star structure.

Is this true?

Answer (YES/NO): NO